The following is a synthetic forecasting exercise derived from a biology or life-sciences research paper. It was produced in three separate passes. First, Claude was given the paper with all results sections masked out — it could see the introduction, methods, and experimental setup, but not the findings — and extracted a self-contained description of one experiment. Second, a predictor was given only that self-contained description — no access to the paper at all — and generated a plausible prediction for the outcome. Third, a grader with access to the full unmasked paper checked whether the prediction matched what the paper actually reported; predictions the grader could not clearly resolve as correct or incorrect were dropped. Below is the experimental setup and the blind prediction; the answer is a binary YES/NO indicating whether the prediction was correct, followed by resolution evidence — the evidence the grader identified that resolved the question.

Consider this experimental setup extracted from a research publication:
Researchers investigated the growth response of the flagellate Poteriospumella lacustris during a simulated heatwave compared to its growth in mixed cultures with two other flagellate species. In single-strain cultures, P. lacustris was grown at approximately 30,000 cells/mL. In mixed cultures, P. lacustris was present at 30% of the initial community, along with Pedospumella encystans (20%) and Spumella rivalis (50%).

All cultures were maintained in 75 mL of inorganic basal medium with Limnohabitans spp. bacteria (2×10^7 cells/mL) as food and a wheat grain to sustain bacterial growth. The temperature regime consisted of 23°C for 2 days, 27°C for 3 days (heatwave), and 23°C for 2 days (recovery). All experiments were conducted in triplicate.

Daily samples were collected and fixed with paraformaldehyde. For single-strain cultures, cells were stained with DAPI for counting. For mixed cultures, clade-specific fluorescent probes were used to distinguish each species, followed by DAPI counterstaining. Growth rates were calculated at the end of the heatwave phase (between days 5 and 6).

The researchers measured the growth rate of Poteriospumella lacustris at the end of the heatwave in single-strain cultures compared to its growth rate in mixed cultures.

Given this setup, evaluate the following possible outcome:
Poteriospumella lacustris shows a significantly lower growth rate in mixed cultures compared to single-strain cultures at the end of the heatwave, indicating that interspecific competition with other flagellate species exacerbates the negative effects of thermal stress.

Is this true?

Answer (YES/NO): NO